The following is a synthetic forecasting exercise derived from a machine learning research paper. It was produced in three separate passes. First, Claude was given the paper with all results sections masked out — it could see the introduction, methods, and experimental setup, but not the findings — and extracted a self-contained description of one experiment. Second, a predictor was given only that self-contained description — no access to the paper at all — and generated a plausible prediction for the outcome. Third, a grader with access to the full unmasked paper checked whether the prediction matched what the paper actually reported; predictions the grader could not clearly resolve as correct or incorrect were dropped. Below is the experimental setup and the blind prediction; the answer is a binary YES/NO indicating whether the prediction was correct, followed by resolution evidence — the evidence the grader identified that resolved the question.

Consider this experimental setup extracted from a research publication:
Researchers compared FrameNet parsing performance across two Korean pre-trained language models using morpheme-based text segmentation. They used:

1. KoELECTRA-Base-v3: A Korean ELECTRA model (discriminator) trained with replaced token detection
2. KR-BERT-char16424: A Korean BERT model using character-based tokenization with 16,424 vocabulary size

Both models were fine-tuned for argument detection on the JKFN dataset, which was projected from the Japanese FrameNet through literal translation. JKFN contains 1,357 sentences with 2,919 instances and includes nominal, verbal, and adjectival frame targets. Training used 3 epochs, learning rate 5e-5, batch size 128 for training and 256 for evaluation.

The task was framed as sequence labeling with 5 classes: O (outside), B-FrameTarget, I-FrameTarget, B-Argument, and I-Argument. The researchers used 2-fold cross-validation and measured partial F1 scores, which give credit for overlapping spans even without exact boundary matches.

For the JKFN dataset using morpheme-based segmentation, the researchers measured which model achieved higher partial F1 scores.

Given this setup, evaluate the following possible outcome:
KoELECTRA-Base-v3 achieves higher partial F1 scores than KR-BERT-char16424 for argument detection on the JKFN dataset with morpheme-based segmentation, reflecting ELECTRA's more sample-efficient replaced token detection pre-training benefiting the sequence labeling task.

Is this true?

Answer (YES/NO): YES